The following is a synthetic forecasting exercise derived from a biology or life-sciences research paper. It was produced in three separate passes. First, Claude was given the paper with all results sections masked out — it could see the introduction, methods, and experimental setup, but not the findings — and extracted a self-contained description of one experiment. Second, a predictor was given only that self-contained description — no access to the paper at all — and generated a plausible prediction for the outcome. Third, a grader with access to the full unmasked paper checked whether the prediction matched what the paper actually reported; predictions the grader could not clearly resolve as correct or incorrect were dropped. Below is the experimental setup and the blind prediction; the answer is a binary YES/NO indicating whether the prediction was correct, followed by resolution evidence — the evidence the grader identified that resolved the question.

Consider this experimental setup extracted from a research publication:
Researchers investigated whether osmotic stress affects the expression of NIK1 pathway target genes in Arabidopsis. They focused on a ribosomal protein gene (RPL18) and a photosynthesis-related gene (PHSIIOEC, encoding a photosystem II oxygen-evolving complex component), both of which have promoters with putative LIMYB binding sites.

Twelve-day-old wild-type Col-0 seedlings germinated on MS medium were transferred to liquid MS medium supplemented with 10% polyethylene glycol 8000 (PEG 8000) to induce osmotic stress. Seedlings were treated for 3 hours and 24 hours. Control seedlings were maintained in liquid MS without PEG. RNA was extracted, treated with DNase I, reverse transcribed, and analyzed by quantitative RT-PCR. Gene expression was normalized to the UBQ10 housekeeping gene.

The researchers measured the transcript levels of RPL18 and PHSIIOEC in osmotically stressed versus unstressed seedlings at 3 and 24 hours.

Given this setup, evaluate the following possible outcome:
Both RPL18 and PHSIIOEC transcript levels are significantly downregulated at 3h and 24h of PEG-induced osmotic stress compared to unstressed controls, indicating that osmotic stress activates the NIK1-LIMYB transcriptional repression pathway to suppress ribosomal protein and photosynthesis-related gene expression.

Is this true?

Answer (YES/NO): NO